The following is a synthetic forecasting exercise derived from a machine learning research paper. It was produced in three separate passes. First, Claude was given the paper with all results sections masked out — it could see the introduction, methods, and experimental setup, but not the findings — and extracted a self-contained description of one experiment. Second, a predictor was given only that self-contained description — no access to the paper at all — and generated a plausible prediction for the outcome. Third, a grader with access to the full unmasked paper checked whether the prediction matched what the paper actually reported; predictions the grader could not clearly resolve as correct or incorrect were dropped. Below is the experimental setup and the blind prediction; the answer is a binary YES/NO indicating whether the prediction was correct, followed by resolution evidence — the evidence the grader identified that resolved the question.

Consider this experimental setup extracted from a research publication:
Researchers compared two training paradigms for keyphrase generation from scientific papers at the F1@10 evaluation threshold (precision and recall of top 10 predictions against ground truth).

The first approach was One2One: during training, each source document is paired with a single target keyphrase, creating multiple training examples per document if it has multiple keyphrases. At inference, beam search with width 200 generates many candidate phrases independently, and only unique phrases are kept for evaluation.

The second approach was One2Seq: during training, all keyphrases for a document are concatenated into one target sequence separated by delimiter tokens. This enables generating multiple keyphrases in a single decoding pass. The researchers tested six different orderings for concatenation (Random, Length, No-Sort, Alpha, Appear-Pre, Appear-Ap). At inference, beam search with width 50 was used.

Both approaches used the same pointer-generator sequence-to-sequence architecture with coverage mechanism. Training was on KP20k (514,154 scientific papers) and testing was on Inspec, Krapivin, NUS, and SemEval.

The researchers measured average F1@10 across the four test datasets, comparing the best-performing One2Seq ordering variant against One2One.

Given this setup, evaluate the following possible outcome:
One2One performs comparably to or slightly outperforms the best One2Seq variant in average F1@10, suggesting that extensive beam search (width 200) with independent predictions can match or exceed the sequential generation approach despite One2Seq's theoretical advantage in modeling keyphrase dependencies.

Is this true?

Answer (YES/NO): NO